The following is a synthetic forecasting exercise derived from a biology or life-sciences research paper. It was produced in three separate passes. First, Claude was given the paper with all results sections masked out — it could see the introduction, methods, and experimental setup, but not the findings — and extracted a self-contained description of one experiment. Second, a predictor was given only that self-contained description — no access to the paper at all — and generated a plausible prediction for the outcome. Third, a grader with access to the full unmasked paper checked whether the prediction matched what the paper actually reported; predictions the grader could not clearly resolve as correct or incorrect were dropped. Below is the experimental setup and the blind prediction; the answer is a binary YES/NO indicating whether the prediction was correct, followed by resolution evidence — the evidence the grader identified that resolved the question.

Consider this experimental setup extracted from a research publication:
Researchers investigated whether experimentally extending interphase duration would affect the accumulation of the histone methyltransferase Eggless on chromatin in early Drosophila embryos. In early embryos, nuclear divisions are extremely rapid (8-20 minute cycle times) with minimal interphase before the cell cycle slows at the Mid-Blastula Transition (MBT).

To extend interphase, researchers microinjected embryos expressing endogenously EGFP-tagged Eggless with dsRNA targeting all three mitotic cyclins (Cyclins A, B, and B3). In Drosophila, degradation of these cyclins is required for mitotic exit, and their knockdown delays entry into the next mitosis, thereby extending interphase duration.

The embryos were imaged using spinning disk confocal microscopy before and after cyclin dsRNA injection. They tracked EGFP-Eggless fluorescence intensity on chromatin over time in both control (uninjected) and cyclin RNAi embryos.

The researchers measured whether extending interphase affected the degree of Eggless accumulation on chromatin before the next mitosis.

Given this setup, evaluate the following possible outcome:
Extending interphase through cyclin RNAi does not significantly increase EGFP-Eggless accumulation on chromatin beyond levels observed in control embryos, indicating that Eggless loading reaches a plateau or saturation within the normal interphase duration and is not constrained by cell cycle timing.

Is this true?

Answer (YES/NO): NO